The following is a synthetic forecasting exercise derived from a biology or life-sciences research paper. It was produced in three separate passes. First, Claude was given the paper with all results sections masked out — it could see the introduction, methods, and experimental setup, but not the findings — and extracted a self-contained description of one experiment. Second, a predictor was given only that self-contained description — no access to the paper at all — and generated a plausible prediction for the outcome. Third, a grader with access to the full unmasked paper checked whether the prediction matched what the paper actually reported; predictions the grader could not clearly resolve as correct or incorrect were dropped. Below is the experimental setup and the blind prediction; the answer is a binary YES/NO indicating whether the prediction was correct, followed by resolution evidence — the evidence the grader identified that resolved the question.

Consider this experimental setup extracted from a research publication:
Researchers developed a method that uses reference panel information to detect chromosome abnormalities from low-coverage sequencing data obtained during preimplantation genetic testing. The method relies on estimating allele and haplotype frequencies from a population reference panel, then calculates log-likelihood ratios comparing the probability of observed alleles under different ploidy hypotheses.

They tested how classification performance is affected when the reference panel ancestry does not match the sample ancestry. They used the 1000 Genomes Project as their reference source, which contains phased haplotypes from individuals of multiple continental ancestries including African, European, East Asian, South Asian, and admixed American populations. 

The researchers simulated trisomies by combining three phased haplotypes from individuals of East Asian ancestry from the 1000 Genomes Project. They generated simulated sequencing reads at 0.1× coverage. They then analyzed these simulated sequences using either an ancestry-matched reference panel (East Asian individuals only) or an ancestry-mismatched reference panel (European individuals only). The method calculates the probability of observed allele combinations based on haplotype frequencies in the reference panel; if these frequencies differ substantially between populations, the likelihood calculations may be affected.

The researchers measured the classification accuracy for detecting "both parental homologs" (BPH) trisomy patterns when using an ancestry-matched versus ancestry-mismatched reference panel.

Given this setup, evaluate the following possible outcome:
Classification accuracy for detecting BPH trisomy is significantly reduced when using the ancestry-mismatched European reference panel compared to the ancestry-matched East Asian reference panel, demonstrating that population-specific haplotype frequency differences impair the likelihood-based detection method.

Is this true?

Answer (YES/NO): YES